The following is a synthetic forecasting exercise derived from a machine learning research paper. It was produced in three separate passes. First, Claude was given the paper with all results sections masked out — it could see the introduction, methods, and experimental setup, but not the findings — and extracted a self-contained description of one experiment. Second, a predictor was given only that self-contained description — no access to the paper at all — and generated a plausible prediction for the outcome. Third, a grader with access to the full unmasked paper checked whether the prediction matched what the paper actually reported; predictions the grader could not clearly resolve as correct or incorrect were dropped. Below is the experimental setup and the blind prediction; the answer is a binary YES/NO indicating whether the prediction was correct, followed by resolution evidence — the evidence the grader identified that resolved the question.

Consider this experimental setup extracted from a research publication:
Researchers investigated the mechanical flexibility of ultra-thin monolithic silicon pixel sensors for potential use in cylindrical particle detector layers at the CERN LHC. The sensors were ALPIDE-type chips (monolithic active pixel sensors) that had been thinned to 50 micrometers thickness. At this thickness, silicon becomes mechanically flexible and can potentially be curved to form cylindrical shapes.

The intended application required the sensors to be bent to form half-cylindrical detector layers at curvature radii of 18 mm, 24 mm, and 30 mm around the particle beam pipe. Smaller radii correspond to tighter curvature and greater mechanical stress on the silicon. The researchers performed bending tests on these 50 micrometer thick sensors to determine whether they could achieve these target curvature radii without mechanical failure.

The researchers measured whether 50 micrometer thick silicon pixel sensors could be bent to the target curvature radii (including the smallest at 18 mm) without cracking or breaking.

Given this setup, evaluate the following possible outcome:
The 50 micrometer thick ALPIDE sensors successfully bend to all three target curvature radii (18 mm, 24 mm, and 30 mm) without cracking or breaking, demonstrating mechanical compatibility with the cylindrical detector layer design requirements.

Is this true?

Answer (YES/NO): YES